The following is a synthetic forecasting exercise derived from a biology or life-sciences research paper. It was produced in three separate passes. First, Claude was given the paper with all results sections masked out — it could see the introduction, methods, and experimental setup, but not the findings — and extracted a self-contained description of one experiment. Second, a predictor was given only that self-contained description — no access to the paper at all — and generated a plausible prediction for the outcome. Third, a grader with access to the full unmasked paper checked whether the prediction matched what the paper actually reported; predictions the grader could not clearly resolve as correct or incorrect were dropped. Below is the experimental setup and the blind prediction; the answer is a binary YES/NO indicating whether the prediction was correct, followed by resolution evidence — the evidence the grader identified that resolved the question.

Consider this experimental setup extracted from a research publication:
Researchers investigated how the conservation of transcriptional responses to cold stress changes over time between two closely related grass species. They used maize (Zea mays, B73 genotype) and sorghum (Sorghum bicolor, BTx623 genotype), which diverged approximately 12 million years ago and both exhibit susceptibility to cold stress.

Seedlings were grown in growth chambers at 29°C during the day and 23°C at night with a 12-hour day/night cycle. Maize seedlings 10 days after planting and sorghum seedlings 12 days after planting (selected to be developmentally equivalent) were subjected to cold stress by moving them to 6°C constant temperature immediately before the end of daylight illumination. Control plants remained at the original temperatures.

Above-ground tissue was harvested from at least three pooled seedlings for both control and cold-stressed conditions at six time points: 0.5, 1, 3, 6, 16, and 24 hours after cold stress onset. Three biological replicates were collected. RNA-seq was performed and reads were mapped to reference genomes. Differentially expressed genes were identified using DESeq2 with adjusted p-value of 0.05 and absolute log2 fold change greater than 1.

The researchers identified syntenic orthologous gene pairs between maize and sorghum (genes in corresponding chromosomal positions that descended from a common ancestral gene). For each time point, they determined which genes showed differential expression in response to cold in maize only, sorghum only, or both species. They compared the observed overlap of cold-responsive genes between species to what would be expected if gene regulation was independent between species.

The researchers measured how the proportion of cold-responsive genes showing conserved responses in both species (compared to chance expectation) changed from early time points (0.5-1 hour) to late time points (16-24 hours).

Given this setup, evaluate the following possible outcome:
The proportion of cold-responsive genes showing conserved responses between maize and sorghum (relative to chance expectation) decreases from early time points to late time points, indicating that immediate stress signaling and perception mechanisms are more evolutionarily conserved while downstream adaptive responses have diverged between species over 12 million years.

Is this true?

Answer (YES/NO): YES